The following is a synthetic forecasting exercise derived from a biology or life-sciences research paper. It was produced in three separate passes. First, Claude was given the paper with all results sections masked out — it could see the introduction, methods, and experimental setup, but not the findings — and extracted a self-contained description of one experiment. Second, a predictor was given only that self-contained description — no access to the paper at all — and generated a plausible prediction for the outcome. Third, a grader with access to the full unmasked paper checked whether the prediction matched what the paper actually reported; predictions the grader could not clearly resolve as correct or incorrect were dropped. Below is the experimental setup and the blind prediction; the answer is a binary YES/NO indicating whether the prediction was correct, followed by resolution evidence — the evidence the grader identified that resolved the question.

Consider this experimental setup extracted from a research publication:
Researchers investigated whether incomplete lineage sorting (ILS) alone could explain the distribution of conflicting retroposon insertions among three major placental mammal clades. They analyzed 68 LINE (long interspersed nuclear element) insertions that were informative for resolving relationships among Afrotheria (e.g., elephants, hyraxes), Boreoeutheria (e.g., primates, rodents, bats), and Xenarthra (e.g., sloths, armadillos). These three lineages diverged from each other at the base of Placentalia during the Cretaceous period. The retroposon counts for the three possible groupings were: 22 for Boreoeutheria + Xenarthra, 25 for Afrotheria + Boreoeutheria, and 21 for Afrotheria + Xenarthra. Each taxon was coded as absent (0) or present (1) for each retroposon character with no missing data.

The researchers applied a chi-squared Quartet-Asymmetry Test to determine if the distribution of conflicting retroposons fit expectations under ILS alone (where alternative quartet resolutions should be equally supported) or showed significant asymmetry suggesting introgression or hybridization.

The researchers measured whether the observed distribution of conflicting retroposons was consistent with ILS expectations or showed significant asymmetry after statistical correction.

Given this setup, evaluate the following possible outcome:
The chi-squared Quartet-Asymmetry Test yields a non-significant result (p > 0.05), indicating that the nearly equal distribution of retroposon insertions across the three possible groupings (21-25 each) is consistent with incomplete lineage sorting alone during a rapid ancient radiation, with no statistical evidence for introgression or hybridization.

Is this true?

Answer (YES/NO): YES